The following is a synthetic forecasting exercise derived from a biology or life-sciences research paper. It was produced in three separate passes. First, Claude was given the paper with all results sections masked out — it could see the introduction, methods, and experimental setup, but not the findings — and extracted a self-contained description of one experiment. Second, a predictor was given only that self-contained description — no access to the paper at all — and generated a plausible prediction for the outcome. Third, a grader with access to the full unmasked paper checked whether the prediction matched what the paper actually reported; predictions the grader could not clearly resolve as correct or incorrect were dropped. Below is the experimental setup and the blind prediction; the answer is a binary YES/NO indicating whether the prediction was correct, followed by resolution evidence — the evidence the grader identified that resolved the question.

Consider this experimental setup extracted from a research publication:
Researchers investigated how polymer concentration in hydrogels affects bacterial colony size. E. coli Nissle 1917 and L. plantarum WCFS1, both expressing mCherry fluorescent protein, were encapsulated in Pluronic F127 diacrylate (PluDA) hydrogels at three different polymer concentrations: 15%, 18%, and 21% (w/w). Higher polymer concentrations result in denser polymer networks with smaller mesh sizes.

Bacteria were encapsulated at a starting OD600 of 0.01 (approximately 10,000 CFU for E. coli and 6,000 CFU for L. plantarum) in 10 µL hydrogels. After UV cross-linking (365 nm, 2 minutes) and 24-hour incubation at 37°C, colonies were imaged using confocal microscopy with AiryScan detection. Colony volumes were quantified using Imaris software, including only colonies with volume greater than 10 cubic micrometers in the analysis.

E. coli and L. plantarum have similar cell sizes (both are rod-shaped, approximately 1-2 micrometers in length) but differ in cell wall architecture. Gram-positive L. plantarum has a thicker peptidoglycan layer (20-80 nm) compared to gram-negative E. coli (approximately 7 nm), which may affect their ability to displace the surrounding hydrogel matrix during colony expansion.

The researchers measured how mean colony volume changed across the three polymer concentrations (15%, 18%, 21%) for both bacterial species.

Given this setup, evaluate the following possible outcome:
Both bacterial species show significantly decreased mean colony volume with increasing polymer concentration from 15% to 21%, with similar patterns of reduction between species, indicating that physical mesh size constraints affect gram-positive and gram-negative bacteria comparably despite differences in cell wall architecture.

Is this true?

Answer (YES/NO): NO